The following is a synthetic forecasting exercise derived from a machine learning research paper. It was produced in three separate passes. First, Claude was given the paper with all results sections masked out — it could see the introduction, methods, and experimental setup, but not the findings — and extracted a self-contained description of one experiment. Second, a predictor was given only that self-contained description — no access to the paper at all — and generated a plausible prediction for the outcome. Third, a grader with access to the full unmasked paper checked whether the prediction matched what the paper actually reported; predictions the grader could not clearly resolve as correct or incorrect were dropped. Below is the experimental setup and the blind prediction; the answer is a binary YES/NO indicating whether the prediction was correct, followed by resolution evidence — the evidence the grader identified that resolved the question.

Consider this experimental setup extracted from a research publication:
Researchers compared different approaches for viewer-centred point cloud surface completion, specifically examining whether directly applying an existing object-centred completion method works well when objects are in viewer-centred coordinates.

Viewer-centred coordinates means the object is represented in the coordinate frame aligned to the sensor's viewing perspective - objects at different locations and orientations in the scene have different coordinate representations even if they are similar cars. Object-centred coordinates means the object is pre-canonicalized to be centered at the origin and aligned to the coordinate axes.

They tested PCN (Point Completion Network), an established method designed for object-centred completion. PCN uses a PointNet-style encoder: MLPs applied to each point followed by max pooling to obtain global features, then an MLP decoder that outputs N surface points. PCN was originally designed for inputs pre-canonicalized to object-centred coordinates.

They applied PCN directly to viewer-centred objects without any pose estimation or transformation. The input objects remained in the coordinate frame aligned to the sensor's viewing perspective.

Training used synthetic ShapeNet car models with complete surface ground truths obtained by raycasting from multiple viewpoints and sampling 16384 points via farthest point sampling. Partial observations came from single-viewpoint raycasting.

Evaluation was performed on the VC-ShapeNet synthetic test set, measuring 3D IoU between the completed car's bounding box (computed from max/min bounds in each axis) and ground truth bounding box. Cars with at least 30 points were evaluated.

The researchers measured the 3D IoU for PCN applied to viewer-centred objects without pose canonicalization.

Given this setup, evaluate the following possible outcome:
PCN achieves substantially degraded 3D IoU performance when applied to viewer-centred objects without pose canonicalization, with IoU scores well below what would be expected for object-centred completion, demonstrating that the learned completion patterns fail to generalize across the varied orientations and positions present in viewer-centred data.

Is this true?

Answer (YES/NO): YES